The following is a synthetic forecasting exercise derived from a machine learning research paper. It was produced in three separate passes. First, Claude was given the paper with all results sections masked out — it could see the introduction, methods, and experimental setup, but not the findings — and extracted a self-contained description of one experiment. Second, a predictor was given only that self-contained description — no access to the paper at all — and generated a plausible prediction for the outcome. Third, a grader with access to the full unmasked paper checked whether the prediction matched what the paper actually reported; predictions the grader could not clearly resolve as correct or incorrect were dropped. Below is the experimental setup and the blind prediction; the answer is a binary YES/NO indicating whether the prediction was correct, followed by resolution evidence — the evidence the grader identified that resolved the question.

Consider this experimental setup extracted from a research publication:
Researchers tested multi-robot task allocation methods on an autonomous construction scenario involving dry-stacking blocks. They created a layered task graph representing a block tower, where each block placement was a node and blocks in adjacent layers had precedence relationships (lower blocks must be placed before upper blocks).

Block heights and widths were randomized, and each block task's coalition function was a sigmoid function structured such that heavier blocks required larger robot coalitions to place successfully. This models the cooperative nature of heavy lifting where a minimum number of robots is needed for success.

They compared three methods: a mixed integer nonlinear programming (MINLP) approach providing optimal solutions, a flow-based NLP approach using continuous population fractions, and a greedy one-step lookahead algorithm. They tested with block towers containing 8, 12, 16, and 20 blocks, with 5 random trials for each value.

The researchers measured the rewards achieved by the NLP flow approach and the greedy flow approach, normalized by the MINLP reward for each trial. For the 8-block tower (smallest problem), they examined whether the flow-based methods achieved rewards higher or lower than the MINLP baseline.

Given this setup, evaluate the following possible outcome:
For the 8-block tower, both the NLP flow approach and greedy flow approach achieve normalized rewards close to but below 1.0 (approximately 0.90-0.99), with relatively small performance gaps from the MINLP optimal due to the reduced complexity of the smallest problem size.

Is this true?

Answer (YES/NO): NO